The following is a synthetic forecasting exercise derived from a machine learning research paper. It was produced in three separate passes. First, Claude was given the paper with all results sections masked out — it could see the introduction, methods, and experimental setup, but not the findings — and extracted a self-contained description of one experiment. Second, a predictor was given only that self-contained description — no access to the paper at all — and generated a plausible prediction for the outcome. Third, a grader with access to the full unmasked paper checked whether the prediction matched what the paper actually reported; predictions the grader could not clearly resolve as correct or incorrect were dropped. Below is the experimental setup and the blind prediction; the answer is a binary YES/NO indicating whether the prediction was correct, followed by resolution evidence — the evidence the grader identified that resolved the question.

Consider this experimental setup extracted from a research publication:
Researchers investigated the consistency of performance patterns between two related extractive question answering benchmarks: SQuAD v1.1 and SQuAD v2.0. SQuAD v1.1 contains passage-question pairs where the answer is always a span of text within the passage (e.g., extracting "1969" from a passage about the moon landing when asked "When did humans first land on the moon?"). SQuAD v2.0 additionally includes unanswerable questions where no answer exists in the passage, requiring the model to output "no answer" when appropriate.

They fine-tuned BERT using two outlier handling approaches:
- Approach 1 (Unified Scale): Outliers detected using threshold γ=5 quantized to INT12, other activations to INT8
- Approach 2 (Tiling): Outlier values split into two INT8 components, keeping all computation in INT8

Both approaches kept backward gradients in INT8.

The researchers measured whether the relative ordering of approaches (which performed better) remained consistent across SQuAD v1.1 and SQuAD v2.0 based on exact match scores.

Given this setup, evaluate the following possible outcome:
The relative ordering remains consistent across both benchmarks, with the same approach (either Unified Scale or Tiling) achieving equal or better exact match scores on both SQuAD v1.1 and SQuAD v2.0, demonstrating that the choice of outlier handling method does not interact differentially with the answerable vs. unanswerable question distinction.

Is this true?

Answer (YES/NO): YES